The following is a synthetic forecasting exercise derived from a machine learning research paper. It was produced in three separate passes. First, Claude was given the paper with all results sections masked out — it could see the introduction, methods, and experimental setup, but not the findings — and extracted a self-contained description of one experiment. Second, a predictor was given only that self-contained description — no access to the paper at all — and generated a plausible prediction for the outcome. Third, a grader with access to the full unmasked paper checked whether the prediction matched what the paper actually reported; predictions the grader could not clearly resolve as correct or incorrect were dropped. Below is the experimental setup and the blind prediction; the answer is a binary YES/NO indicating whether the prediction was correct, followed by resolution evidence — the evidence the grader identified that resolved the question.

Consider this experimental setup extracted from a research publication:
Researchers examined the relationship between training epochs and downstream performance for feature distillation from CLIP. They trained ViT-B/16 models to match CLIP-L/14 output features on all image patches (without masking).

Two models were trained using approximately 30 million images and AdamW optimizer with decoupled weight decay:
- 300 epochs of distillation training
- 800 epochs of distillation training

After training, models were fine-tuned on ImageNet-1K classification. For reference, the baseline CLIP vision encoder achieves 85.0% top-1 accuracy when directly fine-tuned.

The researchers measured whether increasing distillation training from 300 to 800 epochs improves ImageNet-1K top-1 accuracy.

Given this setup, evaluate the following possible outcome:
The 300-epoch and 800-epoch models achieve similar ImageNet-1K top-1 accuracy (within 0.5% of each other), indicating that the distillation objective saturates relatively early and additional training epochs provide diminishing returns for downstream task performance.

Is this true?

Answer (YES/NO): YES